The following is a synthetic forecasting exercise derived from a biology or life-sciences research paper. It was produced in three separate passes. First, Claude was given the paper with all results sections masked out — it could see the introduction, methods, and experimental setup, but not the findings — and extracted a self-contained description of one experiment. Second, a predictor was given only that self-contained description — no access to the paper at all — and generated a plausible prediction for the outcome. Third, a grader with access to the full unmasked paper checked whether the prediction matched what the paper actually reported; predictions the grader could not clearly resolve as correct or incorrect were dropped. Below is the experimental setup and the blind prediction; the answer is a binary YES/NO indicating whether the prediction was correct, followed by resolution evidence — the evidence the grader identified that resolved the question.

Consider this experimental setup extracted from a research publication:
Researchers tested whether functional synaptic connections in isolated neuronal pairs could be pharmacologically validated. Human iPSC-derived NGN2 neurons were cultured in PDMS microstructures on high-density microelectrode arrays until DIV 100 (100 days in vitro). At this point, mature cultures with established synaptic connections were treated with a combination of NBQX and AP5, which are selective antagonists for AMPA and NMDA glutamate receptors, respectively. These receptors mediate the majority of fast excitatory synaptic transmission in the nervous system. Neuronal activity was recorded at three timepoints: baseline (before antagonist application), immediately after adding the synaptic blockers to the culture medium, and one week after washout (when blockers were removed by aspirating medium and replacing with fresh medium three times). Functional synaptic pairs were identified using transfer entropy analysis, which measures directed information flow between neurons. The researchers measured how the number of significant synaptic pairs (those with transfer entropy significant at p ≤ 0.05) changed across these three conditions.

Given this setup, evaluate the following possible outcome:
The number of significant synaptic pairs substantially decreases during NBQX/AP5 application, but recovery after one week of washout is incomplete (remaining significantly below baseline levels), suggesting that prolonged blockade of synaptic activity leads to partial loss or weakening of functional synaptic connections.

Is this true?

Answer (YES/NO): NO